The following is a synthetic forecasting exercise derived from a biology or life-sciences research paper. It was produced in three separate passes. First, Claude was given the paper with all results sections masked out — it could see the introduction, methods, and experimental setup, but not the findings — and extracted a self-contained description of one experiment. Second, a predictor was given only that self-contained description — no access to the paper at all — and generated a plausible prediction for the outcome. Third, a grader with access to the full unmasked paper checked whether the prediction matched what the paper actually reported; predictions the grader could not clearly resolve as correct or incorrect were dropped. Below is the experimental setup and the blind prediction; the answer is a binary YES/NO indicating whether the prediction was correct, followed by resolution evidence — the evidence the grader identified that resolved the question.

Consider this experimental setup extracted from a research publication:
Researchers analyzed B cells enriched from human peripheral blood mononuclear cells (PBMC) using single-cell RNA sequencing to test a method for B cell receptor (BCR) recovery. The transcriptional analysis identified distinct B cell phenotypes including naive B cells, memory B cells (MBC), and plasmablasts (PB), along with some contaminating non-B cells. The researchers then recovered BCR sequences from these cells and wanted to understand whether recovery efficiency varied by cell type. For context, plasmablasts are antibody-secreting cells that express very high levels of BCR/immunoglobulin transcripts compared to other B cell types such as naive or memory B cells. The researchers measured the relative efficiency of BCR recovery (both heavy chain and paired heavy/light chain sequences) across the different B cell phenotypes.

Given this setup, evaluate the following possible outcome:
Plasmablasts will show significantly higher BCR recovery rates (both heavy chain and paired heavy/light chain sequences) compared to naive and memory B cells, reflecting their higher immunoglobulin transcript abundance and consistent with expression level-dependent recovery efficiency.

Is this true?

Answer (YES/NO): YES